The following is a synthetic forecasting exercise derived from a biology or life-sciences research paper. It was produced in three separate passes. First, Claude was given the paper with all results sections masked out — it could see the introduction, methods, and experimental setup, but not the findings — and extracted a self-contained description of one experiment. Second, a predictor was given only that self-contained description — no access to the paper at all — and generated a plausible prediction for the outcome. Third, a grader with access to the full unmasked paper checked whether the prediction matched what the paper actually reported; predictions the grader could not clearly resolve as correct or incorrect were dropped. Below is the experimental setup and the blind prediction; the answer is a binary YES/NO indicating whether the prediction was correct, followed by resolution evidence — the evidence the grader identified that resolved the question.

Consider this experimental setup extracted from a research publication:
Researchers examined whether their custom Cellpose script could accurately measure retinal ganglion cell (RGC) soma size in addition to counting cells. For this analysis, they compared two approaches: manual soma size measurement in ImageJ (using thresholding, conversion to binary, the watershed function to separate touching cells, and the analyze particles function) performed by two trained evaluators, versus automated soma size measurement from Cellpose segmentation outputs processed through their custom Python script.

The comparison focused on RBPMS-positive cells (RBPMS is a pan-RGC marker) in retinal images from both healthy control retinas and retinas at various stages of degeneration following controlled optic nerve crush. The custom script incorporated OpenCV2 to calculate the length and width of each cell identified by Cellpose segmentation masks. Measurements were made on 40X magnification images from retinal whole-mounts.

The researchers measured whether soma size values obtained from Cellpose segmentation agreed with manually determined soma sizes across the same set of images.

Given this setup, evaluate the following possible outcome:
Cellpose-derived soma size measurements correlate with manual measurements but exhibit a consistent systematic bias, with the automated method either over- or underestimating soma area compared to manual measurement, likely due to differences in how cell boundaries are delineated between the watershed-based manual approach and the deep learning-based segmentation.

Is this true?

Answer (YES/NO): NO